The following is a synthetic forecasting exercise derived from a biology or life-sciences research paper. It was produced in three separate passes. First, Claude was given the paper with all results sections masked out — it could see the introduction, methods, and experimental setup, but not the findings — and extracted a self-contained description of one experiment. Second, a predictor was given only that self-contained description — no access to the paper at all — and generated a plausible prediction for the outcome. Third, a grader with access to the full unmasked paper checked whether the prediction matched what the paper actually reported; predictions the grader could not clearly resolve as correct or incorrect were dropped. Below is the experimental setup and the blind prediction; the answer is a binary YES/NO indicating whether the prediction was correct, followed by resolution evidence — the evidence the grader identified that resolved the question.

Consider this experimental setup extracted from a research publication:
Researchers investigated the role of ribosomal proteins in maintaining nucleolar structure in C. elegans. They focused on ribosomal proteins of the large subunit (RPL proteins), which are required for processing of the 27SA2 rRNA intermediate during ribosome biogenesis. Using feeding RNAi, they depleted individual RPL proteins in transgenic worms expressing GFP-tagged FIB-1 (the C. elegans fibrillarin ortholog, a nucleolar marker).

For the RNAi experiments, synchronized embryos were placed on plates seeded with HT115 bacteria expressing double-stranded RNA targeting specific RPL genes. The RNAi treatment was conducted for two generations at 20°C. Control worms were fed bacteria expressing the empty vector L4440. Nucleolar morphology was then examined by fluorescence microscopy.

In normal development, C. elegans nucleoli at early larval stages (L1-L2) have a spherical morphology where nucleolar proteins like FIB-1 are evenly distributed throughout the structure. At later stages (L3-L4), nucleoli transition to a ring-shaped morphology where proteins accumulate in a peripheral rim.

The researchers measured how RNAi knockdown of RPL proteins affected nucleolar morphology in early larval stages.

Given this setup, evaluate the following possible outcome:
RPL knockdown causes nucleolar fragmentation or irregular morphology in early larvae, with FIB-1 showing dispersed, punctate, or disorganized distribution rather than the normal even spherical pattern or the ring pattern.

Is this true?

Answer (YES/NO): NO